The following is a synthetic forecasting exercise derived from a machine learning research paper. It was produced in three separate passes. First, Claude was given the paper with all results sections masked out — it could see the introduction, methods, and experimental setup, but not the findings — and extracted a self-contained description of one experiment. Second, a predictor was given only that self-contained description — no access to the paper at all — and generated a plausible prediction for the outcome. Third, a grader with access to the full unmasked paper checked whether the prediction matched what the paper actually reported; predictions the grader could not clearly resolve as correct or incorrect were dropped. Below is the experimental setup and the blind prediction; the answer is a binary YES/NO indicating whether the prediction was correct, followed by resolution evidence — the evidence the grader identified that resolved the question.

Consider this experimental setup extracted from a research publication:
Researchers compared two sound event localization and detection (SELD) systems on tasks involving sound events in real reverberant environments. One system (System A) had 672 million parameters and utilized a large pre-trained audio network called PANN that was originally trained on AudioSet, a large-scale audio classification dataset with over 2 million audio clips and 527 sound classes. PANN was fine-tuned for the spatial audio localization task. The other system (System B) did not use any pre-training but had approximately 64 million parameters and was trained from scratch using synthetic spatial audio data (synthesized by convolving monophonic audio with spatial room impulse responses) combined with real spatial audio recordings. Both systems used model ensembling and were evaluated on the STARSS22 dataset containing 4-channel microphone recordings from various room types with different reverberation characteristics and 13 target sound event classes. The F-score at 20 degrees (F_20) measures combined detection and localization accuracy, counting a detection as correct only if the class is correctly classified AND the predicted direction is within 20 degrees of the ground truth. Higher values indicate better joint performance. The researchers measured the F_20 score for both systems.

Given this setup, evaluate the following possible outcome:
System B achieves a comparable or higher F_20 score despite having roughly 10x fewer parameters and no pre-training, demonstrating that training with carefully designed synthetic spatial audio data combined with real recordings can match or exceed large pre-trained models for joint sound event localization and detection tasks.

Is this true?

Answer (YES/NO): YES